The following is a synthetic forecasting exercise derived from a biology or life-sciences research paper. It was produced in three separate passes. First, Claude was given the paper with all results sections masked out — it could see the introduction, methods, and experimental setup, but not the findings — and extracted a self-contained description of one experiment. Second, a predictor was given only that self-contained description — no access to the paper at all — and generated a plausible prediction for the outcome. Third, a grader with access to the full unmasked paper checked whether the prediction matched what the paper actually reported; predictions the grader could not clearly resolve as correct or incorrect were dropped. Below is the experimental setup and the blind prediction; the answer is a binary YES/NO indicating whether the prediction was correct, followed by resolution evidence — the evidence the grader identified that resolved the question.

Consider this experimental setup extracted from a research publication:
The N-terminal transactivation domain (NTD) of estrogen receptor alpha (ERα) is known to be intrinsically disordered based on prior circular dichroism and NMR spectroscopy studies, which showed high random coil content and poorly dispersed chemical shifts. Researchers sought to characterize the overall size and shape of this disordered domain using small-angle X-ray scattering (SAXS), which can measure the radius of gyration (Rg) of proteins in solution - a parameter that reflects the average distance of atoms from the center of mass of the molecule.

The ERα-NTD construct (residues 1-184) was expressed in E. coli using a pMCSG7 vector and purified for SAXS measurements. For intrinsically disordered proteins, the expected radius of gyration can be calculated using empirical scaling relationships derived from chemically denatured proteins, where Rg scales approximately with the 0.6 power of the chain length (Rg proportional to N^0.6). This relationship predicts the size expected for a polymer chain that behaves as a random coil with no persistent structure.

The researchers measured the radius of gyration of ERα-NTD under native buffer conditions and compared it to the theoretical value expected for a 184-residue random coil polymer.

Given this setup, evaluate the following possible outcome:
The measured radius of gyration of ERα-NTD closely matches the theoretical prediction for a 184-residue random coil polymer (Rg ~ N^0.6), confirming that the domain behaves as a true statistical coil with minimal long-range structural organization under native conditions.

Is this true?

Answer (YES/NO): NO